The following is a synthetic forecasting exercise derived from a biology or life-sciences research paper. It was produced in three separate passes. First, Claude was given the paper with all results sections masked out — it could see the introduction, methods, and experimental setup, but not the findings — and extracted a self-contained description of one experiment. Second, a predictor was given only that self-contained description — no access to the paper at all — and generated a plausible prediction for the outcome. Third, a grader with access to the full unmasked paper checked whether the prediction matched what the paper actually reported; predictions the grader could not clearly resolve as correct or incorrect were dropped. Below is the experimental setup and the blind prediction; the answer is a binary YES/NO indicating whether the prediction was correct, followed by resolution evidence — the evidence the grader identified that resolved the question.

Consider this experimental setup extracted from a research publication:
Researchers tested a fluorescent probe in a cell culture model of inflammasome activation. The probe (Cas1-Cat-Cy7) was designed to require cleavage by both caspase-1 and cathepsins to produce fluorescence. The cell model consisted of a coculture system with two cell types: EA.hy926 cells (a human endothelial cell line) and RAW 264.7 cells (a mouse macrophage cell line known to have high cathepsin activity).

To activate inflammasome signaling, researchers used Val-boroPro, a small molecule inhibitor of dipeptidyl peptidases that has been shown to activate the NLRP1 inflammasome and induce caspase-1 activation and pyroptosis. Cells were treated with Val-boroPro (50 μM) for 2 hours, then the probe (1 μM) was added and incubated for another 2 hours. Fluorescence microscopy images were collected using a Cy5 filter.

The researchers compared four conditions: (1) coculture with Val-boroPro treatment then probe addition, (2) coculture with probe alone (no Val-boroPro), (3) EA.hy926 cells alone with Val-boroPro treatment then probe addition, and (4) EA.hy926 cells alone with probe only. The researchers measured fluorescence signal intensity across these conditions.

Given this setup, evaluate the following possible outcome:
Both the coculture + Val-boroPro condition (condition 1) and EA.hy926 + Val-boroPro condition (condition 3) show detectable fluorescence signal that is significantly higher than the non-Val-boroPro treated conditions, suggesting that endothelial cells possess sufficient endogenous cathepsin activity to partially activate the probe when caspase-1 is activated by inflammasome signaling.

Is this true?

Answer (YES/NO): NO